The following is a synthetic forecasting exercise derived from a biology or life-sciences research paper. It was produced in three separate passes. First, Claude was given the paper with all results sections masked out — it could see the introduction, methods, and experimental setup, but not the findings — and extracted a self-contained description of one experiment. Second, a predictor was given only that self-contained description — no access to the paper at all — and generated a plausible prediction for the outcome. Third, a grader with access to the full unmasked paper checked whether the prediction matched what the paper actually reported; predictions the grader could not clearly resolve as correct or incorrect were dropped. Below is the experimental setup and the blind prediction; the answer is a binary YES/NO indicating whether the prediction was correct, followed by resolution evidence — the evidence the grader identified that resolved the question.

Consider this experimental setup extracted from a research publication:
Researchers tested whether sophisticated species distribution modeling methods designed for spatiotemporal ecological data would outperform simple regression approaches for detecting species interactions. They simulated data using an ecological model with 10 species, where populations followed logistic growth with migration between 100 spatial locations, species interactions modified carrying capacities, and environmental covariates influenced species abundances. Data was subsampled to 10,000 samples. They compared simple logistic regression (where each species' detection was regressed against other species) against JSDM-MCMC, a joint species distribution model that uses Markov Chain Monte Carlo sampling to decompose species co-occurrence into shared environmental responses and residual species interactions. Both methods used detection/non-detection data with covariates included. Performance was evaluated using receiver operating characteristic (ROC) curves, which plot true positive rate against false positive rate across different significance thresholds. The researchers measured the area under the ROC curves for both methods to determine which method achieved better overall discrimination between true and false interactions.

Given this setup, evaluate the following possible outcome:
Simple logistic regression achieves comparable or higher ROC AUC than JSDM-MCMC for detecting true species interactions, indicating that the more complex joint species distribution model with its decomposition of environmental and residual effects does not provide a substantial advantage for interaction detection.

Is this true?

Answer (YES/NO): YES